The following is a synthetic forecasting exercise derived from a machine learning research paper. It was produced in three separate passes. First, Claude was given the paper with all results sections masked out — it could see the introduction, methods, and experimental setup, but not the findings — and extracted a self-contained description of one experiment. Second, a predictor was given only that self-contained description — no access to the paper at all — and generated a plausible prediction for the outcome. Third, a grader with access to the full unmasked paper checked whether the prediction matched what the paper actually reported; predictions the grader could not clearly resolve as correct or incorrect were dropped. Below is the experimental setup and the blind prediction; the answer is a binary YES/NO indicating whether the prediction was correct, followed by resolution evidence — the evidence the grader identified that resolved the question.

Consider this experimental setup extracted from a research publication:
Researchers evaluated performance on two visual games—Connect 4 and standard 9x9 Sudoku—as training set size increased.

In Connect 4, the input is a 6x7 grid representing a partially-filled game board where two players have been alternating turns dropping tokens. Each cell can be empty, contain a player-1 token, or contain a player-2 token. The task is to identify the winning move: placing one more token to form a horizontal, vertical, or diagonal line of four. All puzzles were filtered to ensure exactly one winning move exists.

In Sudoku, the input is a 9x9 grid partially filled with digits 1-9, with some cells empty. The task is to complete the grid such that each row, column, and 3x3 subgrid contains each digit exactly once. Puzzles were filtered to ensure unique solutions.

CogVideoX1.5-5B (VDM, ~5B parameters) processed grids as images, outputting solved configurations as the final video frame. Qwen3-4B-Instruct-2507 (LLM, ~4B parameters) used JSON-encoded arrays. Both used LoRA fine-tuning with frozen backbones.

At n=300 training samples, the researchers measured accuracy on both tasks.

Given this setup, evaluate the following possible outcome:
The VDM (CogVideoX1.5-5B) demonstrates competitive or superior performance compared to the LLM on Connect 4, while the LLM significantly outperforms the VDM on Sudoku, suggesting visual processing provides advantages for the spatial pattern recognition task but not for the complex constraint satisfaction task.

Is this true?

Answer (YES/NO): NO